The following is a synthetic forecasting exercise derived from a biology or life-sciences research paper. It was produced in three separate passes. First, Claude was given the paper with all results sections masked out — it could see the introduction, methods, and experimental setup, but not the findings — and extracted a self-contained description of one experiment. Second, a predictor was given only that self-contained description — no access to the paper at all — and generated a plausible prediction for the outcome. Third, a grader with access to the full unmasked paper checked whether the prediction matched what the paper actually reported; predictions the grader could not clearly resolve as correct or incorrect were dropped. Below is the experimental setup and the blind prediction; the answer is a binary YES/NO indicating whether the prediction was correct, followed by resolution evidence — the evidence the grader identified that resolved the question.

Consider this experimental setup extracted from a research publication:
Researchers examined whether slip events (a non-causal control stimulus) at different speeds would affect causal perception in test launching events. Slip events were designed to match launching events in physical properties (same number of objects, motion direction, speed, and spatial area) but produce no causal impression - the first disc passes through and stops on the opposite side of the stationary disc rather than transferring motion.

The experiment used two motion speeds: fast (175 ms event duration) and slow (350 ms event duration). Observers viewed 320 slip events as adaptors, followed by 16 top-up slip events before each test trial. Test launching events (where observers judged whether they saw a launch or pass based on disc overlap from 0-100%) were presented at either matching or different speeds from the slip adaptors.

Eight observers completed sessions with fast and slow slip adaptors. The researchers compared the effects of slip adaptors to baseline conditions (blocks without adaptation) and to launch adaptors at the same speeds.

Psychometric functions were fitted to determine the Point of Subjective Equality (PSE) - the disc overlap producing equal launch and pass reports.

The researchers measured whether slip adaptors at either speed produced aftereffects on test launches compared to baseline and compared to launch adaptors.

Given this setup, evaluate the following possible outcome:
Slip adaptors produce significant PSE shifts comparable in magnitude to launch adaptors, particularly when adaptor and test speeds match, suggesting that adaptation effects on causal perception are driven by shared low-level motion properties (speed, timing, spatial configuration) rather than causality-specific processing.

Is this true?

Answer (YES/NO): NO